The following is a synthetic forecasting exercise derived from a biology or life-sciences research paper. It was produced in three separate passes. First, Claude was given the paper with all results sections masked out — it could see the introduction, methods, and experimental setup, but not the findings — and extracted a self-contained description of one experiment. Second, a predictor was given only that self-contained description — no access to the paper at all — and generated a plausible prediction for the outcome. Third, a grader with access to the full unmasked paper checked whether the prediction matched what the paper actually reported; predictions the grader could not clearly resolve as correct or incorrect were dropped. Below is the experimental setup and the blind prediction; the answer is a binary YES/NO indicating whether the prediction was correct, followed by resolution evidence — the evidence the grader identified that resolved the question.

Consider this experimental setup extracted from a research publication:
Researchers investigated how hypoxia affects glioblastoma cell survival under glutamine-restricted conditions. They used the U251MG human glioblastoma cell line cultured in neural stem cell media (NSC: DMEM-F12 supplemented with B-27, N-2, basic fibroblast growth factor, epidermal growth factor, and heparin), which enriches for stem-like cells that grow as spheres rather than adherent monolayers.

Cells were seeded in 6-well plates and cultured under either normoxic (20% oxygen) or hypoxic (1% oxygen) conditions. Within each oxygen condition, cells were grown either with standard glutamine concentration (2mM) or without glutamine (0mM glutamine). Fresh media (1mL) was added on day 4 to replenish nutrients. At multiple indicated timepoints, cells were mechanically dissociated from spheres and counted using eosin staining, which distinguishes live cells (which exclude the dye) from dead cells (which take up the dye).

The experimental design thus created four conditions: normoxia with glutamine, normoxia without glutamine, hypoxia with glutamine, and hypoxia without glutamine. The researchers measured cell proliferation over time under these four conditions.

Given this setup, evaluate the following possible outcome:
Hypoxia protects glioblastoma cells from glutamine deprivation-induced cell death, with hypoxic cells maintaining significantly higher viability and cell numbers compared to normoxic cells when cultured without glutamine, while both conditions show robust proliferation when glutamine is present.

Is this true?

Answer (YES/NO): NO